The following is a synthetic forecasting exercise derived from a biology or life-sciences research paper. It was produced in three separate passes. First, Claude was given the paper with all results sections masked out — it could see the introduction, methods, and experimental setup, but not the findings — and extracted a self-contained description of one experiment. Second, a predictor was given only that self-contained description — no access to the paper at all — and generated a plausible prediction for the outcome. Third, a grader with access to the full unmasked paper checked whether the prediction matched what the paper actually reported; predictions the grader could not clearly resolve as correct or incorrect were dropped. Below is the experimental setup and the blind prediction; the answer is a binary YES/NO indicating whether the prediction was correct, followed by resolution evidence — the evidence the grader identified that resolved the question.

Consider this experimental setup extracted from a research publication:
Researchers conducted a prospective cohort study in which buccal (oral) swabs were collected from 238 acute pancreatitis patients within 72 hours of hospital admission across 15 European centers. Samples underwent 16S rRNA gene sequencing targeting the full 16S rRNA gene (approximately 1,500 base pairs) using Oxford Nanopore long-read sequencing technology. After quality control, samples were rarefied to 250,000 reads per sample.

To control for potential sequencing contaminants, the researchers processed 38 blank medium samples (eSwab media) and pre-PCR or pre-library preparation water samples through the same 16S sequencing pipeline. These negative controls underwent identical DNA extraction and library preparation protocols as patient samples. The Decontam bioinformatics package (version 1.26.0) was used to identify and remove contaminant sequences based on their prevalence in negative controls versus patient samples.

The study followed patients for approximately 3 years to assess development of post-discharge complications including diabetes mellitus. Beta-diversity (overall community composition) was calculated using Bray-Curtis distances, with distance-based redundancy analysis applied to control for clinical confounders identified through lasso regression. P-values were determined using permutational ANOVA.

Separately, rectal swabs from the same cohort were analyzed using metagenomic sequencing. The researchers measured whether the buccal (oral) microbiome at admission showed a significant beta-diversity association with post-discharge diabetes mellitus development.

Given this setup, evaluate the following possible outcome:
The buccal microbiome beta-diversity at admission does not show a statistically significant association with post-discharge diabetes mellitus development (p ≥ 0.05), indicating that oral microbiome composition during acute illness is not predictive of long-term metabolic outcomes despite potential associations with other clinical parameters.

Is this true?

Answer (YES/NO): YES